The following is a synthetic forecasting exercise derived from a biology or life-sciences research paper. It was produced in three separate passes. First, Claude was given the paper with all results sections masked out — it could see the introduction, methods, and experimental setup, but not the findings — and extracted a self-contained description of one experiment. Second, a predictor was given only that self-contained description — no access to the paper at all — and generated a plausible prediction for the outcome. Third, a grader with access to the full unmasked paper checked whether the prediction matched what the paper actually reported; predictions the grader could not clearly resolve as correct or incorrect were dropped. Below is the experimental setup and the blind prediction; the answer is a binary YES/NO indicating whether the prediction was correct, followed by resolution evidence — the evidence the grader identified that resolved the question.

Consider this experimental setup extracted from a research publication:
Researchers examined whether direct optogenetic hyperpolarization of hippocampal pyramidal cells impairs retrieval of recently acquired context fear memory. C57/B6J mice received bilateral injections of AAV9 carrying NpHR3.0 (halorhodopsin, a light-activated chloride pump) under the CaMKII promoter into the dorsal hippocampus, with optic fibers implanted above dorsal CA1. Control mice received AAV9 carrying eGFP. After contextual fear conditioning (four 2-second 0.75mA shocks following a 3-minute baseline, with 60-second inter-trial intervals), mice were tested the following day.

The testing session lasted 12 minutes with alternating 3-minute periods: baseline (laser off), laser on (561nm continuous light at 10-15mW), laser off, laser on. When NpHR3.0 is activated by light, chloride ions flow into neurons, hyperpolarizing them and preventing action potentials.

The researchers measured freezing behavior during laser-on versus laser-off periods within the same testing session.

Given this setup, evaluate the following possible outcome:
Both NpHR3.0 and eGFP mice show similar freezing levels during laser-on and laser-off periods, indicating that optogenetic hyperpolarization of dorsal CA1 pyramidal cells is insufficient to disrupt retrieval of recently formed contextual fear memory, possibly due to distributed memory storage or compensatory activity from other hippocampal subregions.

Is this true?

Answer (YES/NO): YES